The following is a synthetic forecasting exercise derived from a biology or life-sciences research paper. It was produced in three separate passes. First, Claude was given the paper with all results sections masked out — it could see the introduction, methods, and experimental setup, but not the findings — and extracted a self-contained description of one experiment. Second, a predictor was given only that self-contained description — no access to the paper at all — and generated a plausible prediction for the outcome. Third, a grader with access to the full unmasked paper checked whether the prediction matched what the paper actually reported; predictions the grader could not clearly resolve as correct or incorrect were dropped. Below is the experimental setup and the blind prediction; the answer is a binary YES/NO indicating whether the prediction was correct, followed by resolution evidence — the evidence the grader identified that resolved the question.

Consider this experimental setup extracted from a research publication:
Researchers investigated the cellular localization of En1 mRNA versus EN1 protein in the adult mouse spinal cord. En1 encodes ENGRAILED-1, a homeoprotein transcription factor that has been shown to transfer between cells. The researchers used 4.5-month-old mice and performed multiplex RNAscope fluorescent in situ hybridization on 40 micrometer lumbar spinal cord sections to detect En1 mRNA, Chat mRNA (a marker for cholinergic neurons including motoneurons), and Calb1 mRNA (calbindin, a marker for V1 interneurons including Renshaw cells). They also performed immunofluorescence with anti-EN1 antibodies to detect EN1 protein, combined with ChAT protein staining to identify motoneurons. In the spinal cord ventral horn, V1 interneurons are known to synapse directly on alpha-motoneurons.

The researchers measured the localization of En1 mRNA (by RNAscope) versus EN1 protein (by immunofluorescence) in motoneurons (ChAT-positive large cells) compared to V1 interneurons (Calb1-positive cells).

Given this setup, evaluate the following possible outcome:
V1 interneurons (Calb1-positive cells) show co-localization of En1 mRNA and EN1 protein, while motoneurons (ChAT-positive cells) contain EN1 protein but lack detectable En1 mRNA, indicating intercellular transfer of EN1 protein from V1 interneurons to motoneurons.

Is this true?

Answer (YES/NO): YES